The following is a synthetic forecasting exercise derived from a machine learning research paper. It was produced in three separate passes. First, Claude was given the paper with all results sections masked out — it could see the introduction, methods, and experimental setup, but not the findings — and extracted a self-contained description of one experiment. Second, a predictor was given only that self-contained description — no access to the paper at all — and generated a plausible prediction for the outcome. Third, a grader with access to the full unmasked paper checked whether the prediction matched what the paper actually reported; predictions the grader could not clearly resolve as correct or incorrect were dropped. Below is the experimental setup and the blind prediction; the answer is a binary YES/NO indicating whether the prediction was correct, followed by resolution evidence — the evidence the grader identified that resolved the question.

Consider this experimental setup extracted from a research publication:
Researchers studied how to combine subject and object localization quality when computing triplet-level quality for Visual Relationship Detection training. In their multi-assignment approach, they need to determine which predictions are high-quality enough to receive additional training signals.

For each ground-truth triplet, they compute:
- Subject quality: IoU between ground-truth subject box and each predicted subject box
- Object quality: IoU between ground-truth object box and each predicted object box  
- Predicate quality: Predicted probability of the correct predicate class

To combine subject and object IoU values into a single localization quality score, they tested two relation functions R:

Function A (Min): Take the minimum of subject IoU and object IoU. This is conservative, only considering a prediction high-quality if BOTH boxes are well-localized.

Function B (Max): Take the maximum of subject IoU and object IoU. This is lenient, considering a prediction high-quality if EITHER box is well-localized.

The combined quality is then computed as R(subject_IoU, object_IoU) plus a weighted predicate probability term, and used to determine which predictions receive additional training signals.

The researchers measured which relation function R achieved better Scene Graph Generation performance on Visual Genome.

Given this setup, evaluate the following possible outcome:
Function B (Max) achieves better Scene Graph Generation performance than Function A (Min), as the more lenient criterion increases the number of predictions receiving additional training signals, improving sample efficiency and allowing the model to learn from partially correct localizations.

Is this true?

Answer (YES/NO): YES